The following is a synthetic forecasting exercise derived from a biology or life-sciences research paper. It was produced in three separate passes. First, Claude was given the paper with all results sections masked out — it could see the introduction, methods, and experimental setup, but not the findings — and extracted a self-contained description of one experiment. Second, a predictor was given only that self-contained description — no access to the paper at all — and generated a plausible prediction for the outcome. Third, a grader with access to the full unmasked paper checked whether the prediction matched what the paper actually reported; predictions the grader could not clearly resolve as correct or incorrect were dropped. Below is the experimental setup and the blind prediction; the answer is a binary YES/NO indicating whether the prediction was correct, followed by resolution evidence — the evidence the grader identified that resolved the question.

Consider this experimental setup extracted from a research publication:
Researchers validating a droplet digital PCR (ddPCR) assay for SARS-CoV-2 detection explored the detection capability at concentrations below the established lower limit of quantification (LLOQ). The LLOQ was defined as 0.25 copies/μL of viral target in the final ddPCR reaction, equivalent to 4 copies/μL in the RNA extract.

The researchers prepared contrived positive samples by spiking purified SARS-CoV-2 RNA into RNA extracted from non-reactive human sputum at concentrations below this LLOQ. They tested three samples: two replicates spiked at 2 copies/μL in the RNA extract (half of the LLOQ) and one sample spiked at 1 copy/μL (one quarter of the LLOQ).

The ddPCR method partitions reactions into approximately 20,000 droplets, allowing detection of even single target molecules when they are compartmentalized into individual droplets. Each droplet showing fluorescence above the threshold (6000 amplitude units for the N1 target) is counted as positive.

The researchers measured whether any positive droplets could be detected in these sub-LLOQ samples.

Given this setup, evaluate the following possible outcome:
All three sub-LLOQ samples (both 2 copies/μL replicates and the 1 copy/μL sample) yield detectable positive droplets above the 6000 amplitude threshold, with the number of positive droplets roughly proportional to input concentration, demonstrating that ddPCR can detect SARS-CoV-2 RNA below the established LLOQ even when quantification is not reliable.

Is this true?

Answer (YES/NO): NO